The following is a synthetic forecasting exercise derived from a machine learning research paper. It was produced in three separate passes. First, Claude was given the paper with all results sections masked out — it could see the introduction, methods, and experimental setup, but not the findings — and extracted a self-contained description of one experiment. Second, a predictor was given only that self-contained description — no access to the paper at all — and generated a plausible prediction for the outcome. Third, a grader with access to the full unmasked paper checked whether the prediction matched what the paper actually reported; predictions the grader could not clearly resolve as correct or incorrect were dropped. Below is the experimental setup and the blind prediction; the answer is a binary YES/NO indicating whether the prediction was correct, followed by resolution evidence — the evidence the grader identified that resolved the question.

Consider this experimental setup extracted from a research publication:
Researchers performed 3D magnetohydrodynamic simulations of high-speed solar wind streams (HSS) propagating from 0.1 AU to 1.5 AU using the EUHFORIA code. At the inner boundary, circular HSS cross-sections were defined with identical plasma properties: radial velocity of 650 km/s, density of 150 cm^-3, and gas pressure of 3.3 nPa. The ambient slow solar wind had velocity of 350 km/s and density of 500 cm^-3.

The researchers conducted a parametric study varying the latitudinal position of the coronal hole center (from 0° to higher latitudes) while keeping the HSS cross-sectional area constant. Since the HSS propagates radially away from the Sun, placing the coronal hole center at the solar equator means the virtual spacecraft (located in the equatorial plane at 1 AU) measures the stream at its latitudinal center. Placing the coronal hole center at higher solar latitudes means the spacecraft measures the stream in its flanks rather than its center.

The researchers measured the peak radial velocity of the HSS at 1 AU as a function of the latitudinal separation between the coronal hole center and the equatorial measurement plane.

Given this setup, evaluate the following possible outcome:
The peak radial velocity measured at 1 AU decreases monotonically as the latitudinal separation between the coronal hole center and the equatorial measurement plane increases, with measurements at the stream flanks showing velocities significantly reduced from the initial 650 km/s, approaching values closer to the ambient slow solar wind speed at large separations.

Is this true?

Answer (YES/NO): NO